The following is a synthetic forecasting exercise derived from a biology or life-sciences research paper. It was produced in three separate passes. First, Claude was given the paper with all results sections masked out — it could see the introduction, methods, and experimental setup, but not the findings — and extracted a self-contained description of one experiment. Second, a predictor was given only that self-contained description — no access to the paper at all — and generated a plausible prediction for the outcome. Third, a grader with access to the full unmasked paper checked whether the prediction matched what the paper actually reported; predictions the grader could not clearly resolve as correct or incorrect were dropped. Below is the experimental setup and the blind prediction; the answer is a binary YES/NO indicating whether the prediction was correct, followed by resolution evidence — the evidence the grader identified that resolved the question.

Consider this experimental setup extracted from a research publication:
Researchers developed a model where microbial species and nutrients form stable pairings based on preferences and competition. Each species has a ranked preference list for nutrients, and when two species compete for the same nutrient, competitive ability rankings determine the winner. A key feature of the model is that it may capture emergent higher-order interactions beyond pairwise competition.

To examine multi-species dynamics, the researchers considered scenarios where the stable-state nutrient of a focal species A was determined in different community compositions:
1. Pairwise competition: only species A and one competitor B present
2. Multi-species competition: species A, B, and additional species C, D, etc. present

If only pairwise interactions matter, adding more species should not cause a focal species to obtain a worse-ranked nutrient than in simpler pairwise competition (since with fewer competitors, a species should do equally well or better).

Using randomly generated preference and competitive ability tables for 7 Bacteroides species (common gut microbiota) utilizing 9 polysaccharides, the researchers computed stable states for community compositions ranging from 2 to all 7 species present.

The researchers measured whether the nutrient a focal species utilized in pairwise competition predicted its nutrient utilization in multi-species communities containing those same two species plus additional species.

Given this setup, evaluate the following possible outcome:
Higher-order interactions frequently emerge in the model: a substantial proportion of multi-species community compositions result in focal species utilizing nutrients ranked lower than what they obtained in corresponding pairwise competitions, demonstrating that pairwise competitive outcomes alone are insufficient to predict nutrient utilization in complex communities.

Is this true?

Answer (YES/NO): YES